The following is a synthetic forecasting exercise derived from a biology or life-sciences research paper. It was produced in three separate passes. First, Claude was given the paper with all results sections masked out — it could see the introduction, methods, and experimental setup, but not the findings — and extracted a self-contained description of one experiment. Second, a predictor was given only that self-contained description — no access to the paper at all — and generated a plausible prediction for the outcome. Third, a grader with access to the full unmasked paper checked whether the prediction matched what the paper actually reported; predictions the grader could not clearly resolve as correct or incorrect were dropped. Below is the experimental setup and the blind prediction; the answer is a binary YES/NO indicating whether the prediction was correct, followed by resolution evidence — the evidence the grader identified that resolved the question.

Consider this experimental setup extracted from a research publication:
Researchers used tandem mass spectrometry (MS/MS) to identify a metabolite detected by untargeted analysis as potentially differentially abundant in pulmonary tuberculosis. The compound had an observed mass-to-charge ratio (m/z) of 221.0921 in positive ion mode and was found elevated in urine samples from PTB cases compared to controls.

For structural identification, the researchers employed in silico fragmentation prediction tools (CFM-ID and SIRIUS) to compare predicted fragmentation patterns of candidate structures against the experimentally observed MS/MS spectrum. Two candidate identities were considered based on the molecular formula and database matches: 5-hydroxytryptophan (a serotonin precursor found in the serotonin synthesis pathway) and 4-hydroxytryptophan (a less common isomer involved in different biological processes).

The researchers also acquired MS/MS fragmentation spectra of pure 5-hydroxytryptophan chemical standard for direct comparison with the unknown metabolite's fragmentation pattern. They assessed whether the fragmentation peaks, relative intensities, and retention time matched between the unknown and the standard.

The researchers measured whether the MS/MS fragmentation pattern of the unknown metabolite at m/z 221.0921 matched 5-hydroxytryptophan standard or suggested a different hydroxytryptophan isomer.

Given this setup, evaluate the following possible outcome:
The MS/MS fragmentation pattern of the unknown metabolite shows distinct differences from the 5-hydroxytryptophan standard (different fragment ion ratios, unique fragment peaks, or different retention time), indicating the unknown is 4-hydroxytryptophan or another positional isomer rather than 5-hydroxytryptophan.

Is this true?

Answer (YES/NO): YES